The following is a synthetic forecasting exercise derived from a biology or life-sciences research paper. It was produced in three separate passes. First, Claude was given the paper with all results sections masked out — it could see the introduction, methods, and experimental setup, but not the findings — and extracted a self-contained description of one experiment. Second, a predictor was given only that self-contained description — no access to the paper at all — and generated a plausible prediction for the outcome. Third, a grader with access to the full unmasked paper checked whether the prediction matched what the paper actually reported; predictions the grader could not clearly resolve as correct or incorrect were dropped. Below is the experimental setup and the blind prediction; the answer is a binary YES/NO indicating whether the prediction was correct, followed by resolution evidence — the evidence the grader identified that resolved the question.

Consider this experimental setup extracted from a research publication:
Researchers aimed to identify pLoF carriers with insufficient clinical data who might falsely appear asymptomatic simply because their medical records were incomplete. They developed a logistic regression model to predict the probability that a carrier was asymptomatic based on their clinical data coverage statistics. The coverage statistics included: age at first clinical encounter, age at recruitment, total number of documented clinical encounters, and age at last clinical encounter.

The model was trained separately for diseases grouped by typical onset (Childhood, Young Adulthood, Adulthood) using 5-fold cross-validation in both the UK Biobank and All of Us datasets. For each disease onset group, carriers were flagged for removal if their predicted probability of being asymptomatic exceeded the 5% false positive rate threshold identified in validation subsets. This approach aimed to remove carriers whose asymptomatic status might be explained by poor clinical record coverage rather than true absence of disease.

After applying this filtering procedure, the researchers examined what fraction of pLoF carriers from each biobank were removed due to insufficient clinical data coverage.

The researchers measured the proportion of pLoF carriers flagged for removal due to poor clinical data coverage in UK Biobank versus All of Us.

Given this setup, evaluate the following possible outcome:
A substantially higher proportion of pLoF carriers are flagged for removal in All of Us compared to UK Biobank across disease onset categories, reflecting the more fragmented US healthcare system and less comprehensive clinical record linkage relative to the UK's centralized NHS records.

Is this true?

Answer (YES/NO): YES